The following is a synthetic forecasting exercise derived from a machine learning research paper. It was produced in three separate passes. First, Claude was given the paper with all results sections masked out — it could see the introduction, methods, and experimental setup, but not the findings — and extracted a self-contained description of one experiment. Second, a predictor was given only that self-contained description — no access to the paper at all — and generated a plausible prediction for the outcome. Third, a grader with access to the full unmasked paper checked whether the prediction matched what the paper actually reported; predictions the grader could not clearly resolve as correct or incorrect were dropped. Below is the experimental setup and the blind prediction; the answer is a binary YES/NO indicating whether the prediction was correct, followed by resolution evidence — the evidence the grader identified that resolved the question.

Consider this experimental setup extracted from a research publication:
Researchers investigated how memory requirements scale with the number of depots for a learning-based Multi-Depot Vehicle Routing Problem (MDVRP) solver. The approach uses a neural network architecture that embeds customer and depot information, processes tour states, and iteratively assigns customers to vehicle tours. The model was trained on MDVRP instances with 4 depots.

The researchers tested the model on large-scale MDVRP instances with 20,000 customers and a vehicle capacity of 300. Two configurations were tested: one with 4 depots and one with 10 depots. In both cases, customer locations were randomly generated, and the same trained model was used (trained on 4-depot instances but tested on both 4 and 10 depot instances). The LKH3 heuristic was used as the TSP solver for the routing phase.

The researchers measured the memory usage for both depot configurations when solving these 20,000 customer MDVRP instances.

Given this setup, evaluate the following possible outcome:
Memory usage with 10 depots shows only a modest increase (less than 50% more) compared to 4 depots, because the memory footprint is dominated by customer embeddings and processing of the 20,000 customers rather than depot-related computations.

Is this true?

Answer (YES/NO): YES